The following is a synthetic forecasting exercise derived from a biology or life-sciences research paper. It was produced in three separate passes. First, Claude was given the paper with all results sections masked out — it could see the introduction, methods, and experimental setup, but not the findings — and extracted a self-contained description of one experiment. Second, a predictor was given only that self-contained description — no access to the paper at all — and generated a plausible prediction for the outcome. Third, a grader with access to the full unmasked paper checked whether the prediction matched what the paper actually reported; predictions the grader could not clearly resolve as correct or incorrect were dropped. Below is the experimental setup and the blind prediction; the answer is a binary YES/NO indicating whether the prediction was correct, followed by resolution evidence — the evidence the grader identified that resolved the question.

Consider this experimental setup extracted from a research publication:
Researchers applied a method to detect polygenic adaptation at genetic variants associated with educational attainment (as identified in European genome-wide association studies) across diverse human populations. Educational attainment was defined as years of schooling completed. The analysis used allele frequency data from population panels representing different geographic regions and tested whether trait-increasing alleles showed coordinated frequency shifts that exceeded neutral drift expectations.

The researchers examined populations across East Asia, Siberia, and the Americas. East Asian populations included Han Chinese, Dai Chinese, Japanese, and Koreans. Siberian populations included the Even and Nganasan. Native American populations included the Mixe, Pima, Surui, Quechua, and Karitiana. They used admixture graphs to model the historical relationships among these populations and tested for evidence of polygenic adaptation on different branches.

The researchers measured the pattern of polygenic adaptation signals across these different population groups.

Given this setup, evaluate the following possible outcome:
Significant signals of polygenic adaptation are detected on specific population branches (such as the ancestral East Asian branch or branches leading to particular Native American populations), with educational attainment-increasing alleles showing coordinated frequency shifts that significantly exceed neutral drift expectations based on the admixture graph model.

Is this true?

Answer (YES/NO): YES